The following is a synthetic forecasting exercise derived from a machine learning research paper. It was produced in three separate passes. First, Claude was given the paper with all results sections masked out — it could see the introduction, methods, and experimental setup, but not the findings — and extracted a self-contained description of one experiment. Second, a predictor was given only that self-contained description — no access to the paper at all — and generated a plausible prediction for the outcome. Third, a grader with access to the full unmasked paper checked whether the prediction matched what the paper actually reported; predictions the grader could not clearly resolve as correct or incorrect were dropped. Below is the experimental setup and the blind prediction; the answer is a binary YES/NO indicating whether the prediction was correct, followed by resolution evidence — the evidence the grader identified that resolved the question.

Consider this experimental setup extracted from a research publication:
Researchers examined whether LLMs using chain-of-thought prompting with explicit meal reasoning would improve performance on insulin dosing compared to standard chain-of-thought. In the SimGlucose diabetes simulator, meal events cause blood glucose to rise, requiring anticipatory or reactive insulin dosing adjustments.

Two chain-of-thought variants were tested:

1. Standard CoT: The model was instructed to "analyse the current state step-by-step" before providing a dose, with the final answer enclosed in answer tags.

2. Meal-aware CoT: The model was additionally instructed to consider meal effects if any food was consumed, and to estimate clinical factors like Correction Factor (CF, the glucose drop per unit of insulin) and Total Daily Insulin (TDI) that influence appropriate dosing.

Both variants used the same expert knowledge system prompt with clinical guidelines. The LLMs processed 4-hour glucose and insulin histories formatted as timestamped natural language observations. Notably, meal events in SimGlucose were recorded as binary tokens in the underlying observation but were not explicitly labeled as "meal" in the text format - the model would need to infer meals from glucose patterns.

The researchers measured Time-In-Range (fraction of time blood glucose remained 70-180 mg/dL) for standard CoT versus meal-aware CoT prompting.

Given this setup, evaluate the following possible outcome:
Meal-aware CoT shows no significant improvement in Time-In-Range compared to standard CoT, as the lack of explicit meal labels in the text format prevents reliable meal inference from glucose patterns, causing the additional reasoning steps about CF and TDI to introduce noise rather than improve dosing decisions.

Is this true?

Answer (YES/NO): YES